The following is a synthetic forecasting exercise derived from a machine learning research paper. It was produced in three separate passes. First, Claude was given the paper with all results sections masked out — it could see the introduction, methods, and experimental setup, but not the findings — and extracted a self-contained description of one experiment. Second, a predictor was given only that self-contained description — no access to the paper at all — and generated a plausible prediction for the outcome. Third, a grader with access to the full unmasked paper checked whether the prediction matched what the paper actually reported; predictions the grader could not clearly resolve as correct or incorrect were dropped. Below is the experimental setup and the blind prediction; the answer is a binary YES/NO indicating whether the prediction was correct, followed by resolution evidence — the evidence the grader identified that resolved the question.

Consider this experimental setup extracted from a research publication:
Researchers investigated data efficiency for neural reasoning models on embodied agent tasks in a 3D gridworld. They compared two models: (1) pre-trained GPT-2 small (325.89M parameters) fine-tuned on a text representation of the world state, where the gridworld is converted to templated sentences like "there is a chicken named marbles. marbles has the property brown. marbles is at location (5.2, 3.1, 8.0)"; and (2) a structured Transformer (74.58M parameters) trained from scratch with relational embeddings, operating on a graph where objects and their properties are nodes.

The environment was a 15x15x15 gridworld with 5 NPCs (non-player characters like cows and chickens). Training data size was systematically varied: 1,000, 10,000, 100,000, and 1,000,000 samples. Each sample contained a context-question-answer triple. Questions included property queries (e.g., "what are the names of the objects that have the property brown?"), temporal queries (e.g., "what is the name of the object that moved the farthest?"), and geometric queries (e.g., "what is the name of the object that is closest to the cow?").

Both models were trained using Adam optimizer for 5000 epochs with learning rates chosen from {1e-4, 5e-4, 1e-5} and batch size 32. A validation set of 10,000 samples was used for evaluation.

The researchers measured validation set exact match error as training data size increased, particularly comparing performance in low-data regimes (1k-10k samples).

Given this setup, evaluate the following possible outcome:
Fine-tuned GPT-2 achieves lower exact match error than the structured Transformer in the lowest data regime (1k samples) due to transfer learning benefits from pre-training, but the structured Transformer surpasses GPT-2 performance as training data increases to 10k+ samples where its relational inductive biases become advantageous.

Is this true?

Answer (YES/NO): NO